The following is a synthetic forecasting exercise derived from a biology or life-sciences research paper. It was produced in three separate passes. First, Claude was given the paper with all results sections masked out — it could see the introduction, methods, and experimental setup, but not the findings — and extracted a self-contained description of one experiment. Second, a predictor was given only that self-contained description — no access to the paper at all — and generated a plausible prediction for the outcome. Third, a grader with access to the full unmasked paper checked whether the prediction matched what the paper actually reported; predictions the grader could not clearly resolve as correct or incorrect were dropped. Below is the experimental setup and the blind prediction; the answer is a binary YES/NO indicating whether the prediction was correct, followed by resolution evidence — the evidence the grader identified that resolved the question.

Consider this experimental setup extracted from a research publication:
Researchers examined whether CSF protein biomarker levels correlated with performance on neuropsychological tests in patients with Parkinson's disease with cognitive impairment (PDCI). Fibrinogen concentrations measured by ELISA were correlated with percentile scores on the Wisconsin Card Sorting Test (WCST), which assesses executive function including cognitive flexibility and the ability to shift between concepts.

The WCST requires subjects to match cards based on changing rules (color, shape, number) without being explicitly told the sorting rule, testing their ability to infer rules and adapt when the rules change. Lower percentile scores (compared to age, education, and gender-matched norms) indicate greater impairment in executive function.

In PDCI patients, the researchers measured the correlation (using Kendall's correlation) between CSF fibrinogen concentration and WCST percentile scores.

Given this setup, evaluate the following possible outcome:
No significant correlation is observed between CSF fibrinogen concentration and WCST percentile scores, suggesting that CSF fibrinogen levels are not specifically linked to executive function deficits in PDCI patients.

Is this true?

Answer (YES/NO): NO